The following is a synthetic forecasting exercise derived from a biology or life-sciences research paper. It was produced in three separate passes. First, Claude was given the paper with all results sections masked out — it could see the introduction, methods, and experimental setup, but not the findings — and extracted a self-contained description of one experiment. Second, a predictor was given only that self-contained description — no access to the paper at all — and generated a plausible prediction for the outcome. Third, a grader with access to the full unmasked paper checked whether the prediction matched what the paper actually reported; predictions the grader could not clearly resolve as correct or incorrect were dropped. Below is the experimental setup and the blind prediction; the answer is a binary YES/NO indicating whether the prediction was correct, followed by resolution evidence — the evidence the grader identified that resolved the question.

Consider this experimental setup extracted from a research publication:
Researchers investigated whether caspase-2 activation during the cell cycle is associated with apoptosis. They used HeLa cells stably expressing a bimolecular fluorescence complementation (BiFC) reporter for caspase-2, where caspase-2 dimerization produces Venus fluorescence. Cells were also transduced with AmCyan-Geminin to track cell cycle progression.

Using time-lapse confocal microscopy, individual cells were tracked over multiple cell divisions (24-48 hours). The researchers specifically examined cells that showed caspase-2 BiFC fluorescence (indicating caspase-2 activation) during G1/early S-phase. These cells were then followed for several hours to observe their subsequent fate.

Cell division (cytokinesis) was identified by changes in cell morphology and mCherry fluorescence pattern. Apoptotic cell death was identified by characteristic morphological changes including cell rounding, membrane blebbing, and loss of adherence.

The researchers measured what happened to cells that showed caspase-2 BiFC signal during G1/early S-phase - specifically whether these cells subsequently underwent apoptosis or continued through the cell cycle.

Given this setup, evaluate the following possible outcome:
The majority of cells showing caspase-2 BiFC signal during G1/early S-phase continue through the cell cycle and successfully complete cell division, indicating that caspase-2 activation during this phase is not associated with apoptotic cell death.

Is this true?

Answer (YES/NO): YES